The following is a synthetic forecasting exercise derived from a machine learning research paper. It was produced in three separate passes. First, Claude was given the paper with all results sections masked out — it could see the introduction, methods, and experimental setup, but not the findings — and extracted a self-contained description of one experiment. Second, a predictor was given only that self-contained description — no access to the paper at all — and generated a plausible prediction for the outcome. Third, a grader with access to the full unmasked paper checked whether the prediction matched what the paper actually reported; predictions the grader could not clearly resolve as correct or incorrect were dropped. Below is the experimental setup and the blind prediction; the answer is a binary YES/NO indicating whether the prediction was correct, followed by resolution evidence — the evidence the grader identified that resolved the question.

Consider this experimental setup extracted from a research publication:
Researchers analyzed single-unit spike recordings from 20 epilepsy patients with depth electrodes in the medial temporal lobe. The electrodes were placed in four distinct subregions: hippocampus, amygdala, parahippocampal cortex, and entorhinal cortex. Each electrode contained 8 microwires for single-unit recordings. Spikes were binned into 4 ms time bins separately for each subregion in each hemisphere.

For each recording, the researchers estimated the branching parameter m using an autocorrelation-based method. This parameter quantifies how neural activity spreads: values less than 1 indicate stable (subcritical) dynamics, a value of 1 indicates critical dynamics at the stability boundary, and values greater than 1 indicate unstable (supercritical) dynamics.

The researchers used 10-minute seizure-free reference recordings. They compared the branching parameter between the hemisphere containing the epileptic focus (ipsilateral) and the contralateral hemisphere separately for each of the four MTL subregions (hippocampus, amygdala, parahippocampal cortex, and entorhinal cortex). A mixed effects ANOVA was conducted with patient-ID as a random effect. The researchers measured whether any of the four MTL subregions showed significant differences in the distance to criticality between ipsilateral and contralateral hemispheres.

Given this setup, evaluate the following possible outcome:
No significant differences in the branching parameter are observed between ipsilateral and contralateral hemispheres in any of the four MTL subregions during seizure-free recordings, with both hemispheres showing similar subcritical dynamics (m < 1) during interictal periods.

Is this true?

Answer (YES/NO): NO